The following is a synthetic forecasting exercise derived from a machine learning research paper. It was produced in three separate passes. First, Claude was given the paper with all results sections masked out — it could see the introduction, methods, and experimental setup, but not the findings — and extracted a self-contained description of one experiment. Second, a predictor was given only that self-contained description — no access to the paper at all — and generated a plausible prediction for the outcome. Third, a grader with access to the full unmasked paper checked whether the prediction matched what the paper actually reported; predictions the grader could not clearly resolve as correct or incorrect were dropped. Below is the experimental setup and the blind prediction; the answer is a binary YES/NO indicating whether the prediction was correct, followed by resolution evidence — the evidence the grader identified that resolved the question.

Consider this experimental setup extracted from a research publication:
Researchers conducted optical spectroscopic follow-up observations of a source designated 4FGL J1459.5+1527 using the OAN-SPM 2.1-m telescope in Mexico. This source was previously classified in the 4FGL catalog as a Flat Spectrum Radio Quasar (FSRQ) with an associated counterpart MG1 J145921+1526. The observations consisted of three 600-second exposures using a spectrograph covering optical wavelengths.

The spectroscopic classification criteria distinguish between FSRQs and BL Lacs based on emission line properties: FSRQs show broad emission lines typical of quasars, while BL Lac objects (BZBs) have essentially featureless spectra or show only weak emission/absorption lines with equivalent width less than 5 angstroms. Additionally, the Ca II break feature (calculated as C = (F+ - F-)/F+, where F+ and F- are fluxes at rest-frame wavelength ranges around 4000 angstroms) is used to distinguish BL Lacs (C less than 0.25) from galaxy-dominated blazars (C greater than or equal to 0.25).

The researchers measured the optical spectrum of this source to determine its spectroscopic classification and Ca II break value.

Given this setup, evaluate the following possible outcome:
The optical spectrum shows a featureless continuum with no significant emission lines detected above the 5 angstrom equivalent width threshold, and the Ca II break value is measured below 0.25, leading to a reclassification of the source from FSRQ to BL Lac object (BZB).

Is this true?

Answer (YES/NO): NO